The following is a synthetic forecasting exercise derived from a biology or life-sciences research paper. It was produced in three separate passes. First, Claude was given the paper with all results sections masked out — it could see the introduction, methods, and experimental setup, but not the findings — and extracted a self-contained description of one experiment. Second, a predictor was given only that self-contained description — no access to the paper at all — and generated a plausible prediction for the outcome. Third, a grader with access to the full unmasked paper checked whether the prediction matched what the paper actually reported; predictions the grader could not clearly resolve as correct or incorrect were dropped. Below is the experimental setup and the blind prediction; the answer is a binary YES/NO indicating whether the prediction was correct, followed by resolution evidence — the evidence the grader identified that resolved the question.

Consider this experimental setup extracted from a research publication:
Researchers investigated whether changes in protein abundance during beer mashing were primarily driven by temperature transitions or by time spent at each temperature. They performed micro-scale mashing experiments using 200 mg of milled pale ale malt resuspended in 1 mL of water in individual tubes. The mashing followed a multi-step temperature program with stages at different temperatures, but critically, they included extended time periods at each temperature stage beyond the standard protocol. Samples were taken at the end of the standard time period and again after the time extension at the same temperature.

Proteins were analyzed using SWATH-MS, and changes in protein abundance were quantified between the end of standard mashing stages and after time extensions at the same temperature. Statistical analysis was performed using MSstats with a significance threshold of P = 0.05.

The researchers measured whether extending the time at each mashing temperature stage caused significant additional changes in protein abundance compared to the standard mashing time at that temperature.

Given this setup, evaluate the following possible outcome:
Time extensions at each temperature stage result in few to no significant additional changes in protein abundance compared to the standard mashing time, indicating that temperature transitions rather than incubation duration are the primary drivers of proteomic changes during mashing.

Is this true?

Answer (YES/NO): NO